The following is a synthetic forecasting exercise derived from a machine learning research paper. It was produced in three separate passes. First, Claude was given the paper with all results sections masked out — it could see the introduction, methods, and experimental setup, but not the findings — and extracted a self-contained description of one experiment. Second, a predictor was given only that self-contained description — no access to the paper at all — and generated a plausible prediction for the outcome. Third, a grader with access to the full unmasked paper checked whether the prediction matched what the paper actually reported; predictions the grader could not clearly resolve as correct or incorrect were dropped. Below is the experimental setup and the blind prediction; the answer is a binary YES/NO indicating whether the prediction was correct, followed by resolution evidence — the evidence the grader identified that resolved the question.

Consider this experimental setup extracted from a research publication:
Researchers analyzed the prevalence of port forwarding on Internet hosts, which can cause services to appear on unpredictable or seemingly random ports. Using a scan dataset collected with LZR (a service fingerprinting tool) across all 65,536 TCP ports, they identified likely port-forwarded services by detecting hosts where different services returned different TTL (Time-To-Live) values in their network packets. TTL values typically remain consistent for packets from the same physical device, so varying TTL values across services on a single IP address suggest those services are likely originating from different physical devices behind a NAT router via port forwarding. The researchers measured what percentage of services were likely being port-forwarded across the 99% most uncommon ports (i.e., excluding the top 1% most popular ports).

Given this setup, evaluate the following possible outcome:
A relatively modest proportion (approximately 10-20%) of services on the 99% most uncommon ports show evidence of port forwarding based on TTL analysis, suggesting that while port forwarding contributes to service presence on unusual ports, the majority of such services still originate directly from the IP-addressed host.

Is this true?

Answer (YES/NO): NO